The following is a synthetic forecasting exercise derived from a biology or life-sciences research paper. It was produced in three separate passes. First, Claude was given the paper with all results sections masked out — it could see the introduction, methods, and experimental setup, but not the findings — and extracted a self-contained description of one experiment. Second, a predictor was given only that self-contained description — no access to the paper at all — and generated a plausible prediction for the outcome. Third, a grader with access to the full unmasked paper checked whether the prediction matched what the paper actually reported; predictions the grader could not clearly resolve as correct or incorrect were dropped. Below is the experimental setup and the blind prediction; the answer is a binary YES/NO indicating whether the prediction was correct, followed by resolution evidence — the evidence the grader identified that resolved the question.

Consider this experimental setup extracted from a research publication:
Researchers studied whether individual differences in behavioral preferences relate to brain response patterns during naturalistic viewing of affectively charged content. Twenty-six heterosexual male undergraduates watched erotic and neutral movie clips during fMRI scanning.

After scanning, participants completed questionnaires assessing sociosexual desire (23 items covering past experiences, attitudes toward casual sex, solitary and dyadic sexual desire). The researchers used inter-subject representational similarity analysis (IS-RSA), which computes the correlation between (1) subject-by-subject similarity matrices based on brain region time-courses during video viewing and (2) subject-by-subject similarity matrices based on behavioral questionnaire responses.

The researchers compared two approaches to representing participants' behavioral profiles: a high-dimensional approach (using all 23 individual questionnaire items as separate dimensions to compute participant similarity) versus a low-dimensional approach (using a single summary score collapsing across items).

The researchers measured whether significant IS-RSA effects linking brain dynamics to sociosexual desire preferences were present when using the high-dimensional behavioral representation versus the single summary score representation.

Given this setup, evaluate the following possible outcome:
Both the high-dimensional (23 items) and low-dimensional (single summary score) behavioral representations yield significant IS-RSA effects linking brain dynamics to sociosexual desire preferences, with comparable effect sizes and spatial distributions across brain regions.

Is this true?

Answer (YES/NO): NO